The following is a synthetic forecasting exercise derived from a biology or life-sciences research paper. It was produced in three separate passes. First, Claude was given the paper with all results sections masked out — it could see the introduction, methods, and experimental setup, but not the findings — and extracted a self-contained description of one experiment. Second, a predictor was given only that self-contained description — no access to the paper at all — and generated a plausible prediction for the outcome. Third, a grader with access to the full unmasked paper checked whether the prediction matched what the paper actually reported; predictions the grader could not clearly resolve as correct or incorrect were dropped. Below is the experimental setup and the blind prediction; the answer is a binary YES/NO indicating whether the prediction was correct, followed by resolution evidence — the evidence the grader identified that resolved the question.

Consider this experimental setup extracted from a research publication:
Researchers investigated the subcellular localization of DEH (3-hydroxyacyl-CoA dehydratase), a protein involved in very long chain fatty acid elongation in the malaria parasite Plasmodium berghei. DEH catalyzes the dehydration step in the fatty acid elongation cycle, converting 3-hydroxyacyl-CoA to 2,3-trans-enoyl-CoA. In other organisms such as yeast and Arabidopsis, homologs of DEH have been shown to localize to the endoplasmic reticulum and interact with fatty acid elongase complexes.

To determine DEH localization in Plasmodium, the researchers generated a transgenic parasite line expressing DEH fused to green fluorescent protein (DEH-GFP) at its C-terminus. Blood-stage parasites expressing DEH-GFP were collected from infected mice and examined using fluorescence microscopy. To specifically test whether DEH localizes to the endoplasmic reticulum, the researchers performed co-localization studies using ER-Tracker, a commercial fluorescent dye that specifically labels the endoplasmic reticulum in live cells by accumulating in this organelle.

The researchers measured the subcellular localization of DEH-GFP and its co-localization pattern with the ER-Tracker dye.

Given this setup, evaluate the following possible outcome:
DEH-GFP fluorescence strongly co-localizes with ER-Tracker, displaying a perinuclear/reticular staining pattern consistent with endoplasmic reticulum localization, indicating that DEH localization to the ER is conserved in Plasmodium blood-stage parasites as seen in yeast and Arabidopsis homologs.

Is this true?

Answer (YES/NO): YES